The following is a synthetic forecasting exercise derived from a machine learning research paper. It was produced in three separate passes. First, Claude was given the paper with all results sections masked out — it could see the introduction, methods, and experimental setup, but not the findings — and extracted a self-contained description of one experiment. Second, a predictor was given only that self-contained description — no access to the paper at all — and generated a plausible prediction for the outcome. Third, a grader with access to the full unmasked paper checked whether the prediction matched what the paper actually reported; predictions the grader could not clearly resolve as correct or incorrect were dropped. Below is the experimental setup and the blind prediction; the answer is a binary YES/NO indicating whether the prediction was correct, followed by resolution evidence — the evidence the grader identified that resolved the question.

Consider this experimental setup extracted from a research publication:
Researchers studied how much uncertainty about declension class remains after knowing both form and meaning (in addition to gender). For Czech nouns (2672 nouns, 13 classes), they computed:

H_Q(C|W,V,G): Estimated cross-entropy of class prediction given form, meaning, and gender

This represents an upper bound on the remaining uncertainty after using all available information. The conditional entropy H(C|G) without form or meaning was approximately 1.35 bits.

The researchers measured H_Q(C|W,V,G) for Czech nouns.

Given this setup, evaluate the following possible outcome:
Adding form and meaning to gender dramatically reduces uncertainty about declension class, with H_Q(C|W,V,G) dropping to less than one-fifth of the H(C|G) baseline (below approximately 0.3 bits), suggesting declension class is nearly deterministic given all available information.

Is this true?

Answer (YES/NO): NO